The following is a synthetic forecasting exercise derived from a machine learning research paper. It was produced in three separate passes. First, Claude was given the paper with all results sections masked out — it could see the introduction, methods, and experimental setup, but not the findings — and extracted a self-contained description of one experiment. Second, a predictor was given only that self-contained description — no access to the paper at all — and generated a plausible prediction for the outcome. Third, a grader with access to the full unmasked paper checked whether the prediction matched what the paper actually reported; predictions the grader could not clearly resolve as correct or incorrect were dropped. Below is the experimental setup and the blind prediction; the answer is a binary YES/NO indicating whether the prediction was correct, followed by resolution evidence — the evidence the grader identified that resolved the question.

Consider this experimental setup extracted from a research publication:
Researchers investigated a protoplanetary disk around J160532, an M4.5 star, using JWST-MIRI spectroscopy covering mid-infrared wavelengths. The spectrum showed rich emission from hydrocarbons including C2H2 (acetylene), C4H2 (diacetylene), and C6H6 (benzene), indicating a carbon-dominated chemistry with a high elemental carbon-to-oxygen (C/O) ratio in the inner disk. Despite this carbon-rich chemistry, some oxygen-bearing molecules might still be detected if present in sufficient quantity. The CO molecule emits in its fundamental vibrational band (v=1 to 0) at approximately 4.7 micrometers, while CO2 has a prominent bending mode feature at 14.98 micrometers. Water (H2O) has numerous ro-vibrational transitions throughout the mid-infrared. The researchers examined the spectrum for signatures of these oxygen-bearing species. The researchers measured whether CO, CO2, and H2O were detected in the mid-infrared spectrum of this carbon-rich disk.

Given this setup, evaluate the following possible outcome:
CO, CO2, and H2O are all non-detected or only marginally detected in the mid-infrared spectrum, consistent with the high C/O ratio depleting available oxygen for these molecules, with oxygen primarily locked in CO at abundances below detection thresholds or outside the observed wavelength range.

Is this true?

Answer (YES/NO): NO